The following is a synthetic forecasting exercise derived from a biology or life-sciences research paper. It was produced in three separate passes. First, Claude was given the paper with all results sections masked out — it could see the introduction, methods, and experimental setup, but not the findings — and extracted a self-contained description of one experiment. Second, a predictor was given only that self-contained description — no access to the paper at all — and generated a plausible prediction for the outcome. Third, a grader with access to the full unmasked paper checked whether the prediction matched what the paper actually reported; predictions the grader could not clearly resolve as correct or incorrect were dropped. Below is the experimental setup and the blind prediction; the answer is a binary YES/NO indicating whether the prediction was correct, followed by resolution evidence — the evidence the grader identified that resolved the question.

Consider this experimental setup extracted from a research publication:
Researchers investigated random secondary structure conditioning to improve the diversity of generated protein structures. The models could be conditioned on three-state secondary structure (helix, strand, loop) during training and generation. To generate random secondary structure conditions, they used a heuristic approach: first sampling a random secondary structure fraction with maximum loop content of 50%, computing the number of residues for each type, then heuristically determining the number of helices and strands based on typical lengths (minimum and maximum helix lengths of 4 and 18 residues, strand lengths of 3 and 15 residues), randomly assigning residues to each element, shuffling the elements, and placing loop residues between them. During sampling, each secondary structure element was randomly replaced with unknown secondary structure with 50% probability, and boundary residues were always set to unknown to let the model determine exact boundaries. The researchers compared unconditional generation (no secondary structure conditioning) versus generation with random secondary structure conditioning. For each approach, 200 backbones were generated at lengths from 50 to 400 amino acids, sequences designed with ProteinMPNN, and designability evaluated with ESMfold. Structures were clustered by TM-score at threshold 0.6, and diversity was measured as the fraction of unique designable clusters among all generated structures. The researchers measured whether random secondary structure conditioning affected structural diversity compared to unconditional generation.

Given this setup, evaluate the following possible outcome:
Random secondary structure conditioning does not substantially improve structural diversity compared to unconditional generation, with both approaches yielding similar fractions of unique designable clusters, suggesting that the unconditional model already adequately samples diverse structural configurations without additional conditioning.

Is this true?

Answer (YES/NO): NO